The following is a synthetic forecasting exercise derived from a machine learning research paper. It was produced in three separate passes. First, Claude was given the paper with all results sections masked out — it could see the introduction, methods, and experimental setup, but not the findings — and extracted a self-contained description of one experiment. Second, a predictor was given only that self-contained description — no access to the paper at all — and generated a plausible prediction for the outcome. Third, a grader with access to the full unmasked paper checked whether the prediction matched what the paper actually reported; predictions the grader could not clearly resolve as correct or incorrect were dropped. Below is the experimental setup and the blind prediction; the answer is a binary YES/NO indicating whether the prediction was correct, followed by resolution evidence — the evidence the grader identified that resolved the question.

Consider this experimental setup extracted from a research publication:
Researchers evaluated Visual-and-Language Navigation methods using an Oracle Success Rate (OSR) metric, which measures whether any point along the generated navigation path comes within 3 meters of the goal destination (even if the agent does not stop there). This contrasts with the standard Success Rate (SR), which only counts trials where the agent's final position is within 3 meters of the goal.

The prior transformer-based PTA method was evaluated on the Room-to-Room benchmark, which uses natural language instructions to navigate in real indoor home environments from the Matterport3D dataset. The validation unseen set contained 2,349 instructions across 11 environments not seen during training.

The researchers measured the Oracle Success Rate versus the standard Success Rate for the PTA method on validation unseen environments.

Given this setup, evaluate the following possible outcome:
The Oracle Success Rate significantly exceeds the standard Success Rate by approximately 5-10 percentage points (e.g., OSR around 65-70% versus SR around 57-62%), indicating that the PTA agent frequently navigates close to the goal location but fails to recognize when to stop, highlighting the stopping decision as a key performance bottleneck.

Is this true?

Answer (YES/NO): NO